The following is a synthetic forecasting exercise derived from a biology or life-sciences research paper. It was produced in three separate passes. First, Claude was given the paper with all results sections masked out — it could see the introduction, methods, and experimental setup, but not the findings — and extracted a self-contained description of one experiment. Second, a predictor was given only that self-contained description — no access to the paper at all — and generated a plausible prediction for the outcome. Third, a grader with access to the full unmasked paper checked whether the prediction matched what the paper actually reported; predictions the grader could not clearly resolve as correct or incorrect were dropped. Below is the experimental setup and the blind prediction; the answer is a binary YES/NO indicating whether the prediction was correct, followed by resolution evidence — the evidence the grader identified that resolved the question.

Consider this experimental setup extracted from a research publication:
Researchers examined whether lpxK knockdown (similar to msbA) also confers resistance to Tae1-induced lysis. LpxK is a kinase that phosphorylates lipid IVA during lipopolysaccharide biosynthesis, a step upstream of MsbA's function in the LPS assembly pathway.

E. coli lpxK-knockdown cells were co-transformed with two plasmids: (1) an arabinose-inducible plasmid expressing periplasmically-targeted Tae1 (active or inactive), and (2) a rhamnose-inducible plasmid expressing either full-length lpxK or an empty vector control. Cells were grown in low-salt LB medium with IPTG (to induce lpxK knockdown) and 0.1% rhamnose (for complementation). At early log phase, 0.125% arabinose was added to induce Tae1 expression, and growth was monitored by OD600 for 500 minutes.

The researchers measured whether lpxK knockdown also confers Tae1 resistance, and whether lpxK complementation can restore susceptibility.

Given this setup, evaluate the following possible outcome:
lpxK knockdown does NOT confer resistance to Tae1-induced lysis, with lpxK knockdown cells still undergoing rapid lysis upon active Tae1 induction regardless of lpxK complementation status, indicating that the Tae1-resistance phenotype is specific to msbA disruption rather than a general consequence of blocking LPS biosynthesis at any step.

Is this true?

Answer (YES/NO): YES